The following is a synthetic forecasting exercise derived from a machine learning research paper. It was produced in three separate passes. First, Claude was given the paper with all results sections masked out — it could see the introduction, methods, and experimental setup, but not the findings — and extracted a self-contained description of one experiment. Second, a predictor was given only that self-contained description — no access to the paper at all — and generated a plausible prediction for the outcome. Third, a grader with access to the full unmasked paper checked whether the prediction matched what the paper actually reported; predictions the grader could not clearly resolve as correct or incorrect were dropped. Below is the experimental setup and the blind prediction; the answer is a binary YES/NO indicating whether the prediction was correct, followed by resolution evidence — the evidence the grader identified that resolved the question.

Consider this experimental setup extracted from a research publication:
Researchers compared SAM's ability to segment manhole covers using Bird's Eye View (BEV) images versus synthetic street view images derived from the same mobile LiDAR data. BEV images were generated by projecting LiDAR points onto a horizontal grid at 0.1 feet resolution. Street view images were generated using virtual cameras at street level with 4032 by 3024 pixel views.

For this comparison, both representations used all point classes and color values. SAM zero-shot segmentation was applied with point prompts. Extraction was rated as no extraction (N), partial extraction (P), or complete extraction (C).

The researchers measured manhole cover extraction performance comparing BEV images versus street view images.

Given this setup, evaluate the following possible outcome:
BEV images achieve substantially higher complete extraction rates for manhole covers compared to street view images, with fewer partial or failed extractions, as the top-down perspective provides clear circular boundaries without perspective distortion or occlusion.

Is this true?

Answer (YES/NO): NO